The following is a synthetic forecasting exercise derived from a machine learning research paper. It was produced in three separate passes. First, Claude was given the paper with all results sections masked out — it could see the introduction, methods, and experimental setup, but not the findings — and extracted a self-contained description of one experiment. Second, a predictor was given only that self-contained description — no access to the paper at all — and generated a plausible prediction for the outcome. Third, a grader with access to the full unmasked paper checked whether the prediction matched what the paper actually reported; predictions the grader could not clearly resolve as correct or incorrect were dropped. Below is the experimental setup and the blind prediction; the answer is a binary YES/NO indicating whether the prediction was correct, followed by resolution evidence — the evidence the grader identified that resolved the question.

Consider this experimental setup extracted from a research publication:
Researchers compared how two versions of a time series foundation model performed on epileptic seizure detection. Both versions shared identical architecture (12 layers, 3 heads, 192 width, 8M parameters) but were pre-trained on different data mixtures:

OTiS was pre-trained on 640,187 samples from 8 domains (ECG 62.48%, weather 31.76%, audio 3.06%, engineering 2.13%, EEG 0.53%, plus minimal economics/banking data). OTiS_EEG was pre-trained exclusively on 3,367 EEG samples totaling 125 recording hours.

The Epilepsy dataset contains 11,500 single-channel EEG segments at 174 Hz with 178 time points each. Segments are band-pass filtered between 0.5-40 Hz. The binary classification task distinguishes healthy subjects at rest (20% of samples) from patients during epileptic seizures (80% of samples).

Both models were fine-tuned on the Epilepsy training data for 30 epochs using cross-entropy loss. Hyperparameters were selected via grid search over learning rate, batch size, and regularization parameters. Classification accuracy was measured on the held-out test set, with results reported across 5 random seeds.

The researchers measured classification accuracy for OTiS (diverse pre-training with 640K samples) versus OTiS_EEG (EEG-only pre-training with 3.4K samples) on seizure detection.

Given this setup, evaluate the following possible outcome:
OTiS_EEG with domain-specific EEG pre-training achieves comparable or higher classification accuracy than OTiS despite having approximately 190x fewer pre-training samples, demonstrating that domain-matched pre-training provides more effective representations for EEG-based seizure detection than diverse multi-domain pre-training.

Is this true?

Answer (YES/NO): NO